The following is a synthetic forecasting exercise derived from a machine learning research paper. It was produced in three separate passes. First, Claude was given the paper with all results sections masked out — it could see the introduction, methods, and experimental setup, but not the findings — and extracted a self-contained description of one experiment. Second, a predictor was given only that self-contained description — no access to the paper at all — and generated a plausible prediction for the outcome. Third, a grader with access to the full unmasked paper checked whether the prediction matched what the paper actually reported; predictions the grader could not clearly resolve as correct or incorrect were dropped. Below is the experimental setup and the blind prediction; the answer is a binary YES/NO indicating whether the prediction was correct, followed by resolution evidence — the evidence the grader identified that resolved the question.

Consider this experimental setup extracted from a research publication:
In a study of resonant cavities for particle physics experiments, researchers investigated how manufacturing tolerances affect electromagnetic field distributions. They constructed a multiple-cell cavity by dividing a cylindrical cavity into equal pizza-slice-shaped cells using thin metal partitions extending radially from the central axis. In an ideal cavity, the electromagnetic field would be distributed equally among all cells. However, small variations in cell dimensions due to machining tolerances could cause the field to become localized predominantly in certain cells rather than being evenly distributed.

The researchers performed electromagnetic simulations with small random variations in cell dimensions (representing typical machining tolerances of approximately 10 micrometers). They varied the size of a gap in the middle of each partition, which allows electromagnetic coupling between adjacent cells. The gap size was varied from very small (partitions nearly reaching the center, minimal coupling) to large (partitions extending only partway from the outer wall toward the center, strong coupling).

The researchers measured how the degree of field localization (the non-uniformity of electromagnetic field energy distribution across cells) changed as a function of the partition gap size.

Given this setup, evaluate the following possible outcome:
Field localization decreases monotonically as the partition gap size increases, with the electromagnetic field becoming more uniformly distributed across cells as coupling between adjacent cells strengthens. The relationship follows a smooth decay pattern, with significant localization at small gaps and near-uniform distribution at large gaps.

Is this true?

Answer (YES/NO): YES